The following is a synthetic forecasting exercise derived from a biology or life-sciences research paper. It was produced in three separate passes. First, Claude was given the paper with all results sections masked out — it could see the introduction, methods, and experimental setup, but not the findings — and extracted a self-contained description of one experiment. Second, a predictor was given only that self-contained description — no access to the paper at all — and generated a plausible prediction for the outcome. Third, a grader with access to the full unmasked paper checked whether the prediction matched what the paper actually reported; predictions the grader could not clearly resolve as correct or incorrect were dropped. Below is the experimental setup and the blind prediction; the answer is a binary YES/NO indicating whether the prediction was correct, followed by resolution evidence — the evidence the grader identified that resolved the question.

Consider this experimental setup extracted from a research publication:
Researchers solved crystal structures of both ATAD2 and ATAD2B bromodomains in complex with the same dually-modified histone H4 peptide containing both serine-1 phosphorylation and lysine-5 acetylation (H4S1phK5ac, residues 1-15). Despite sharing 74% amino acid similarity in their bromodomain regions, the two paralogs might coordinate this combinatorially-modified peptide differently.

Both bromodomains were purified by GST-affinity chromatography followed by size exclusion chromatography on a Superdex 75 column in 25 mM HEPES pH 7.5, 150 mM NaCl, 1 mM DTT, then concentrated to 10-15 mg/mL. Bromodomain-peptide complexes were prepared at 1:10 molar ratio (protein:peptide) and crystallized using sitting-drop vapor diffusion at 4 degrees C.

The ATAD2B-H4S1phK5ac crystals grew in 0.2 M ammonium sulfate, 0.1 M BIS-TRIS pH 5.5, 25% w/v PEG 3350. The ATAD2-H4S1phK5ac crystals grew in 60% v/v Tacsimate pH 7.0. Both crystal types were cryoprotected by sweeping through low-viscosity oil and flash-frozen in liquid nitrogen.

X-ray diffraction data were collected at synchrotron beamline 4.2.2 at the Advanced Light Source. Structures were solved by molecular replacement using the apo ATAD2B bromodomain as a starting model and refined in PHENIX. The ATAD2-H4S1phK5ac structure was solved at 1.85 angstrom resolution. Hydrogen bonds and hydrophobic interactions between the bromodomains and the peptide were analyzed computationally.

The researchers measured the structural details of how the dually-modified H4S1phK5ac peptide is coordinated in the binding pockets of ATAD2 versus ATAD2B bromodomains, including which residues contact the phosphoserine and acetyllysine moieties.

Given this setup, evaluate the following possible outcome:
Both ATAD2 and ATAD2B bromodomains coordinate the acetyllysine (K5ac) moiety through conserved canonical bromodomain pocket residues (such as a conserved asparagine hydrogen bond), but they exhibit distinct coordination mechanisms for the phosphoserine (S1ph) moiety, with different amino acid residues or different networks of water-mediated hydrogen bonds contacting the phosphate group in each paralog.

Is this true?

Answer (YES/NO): NO